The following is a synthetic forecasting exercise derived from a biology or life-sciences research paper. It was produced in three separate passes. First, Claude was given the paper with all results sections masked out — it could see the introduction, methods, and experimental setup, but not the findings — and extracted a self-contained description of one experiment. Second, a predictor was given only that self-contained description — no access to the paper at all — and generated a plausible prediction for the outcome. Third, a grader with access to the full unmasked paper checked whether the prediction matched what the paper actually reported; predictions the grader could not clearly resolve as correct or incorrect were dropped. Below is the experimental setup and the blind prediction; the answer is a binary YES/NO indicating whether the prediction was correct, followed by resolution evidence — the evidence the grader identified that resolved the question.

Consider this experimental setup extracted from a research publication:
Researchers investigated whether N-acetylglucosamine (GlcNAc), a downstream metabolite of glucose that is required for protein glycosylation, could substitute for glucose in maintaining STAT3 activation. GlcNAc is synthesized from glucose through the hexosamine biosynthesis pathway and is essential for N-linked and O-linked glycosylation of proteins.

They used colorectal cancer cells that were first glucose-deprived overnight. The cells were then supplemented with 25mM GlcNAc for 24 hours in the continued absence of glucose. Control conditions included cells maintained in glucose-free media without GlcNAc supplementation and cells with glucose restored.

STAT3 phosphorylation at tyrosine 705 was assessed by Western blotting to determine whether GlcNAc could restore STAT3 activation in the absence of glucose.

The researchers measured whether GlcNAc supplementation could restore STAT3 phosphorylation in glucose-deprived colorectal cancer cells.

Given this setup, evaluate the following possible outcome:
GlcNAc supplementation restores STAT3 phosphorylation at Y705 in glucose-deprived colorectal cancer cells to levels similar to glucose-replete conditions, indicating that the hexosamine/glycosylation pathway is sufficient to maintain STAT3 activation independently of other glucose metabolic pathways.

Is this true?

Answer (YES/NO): YES